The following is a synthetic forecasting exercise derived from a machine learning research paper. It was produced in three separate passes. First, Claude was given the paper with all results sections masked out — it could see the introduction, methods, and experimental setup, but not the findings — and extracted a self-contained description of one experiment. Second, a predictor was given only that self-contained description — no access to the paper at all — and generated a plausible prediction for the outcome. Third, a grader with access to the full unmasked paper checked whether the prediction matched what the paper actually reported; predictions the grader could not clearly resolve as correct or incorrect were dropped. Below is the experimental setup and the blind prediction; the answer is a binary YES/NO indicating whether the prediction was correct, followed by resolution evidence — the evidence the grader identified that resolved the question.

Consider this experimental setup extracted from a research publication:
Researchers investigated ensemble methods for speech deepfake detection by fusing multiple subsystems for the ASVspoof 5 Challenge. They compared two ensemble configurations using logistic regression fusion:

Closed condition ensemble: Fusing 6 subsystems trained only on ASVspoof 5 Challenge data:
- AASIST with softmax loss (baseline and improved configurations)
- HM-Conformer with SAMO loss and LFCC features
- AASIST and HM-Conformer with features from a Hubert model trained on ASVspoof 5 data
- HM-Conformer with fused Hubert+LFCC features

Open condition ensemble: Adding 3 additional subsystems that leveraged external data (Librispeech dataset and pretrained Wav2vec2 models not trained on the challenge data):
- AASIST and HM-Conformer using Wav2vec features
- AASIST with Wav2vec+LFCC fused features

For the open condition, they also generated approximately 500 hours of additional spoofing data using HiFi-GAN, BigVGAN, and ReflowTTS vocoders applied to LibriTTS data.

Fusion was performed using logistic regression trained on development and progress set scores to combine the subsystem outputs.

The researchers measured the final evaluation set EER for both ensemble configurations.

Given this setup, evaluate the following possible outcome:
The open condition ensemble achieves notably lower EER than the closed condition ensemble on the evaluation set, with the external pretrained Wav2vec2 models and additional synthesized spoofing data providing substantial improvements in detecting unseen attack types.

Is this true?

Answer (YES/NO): YES